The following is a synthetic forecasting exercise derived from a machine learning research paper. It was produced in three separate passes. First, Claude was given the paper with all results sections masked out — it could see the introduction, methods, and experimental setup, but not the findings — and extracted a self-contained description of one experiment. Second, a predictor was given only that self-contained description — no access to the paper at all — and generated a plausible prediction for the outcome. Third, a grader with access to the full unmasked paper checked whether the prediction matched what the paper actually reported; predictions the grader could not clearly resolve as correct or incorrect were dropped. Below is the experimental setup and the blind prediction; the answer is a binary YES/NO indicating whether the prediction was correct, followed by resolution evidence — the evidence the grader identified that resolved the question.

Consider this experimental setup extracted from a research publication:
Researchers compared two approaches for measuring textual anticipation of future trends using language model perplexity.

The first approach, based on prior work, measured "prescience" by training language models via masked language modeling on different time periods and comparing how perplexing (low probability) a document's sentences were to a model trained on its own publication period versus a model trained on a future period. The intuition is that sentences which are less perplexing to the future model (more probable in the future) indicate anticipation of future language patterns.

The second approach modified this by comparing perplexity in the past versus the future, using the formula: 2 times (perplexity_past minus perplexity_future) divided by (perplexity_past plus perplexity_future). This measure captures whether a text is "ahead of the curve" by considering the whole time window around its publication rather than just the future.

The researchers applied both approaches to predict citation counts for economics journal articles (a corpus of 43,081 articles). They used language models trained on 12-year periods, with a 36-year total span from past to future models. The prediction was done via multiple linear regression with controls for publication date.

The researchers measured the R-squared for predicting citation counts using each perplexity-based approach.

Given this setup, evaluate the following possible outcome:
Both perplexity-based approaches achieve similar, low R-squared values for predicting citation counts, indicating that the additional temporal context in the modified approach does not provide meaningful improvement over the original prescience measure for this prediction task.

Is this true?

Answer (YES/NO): NO